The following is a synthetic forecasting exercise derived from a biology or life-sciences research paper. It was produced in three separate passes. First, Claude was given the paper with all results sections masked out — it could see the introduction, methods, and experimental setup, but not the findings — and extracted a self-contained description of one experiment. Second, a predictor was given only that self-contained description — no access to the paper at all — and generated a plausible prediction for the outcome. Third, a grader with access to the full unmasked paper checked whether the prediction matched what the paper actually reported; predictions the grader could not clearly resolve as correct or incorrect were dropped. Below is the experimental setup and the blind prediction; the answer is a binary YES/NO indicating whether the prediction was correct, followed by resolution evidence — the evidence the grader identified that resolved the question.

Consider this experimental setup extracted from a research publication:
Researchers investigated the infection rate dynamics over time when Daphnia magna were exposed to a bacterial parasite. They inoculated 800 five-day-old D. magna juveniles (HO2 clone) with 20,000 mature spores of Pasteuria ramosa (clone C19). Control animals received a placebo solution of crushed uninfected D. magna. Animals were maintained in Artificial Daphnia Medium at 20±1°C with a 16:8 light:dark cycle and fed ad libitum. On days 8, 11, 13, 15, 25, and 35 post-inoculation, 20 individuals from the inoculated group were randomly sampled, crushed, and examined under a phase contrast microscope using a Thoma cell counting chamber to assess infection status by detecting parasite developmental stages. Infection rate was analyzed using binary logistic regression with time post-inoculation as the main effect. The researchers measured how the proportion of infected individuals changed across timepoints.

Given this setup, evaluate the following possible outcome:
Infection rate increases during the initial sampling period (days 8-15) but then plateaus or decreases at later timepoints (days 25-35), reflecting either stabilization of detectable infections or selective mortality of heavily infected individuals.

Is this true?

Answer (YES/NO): NO